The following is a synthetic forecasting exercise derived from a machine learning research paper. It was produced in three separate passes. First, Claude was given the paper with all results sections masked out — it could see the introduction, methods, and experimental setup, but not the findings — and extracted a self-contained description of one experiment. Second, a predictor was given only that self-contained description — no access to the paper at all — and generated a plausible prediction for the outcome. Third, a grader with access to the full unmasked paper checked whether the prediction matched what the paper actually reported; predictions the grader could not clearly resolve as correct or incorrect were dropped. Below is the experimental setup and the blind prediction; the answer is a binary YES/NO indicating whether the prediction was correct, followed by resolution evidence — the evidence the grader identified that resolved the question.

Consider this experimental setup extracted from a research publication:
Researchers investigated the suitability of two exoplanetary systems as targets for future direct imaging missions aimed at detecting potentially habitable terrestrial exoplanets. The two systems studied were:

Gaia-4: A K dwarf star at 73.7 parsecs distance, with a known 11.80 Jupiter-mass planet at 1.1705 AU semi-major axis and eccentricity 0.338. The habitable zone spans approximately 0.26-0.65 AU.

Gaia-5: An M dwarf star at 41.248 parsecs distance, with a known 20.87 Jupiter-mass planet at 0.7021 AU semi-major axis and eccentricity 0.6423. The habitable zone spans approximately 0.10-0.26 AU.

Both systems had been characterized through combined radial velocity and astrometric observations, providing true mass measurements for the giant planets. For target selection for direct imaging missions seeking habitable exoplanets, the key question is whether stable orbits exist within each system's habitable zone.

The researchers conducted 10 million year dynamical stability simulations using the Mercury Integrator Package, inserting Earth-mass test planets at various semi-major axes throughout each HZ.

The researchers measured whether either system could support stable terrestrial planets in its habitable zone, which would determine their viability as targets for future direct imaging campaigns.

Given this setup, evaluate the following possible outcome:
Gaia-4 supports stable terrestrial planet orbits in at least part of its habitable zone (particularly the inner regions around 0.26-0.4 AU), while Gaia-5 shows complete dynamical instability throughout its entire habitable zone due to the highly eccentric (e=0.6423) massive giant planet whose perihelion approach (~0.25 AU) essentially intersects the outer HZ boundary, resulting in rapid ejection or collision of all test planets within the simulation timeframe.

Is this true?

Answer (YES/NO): NO